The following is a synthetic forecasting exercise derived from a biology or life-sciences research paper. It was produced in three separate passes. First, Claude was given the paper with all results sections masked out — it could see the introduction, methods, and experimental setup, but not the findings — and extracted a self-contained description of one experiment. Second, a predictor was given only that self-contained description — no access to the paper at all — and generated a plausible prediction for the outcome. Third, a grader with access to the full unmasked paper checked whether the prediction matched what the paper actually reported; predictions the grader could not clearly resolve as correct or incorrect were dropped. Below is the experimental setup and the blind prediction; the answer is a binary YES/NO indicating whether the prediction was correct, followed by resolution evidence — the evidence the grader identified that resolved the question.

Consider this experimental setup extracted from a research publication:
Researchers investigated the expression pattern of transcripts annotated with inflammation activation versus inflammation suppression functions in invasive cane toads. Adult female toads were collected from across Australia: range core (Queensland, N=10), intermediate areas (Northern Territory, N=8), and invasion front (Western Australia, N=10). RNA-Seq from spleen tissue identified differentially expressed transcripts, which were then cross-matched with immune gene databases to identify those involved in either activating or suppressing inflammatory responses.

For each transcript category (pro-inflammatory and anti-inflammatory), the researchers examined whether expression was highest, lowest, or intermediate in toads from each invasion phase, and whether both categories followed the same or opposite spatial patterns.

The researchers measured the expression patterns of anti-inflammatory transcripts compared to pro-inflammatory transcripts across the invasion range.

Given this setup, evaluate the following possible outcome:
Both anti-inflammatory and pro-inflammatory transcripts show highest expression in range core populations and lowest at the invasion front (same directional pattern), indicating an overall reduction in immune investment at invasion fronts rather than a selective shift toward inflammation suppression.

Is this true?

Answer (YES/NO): NO